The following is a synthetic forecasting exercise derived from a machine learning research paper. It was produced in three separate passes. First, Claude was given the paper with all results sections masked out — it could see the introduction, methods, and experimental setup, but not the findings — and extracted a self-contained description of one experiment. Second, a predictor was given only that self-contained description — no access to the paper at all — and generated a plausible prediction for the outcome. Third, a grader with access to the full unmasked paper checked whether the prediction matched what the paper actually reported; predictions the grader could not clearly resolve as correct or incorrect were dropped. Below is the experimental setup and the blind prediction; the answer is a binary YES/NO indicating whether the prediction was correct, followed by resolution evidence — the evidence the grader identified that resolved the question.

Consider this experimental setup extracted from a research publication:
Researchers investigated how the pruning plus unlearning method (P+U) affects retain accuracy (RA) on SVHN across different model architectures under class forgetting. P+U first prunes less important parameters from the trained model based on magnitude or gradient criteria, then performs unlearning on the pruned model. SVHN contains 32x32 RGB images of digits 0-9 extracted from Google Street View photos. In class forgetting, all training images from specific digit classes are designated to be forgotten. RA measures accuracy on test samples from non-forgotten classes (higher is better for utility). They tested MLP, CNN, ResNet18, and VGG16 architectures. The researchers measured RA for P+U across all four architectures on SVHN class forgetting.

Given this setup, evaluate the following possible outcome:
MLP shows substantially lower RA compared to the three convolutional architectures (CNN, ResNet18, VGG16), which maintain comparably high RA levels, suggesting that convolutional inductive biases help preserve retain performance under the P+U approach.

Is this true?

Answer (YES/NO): NO